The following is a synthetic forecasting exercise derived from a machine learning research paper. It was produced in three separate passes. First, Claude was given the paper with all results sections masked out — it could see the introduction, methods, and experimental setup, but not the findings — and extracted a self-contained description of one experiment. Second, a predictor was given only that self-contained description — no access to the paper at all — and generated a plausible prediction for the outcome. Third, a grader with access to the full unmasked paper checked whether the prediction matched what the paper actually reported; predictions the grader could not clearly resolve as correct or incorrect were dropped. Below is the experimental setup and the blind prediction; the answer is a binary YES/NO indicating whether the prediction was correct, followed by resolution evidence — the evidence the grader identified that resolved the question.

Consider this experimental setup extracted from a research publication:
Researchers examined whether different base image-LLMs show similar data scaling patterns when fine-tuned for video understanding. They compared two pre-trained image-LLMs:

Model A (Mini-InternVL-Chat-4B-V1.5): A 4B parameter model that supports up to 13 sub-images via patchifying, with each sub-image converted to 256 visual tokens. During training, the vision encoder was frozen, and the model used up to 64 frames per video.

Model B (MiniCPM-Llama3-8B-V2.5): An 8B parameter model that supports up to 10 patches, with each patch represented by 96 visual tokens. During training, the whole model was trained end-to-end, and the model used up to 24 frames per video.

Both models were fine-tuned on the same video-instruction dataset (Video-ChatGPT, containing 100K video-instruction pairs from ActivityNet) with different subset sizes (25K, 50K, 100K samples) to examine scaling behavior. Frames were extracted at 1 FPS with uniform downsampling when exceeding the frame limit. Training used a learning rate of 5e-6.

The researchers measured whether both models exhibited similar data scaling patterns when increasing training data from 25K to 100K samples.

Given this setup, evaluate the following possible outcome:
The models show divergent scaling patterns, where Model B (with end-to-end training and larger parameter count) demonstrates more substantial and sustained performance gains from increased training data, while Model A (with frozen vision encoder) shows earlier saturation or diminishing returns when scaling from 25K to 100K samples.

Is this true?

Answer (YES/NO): NO